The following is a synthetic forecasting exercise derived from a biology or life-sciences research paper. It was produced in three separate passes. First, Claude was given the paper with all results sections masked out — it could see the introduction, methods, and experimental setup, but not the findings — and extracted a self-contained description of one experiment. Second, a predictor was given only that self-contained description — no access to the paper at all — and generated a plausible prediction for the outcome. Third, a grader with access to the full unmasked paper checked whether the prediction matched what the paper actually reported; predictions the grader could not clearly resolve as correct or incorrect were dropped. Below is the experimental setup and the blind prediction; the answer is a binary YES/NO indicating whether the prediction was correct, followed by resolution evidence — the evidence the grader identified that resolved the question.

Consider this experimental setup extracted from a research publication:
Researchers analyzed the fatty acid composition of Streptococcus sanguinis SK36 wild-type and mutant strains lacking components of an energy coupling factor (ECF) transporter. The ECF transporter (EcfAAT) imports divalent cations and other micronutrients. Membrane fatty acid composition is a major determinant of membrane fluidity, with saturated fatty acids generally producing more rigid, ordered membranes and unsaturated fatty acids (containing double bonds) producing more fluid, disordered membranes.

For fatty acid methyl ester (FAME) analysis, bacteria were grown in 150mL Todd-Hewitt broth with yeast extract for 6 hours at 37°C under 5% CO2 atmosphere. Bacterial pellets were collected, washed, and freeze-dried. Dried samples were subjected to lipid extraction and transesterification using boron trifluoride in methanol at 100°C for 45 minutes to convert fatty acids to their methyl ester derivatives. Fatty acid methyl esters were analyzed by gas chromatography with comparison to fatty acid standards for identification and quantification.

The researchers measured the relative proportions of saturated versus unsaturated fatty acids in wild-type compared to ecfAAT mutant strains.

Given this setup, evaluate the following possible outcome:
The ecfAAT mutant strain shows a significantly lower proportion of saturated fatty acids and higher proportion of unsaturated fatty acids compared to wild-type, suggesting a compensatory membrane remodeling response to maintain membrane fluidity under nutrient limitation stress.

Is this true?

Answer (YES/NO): YES